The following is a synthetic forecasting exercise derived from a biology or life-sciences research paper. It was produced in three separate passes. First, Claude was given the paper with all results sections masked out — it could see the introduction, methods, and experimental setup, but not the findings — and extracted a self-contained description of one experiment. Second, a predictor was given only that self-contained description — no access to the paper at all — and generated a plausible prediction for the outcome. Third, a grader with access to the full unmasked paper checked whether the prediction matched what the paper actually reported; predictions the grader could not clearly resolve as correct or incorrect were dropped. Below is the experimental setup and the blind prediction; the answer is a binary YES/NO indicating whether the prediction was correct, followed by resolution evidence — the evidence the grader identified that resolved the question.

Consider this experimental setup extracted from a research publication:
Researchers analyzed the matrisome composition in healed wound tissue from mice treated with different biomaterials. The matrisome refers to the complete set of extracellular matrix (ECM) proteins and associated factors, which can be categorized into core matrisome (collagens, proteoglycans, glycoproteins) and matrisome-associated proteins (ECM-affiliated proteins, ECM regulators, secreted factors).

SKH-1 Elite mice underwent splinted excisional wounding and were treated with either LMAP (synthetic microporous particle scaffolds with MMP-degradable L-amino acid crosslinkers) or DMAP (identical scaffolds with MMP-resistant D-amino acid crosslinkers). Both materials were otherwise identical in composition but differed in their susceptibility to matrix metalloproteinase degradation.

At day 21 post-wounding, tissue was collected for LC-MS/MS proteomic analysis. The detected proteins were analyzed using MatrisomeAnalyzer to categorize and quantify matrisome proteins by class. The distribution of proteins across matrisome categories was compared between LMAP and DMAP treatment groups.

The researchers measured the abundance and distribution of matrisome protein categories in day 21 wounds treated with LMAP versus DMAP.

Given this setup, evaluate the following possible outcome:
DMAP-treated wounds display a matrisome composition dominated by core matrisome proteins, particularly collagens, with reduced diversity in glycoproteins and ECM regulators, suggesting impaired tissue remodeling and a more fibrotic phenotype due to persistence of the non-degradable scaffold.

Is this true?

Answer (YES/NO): NO